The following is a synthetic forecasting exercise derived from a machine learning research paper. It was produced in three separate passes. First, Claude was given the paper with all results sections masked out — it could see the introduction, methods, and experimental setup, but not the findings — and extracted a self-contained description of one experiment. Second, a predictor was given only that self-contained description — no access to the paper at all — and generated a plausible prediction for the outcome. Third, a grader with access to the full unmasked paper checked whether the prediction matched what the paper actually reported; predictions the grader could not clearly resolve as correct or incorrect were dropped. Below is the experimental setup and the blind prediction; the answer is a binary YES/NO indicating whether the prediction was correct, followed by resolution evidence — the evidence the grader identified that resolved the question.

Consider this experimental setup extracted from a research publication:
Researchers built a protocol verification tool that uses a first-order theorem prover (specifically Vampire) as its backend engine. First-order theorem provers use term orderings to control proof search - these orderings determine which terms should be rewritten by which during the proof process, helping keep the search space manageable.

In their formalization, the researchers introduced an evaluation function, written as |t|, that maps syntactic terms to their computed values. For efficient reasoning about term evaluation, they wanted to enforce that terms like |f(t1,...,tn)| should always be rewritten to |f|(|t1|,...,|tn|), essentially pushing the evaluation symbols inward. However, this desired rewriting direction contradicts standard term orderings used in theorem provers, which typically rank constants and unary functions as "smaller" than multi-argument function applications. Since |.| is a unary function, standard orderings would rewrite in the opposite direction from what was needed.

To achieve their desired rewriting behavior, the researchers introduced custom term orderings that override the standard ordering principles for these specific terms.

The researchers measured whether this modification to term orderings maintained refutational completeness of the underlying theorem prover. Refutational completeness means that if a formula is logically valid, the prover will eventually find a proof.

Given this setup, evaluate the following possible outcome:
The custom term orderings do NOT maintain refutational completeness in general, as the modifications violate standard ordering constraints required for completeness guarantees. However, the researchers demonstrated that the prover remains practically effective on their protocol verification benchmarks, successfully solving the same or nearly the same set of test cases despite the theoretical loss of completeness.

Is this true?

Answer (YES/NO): NO